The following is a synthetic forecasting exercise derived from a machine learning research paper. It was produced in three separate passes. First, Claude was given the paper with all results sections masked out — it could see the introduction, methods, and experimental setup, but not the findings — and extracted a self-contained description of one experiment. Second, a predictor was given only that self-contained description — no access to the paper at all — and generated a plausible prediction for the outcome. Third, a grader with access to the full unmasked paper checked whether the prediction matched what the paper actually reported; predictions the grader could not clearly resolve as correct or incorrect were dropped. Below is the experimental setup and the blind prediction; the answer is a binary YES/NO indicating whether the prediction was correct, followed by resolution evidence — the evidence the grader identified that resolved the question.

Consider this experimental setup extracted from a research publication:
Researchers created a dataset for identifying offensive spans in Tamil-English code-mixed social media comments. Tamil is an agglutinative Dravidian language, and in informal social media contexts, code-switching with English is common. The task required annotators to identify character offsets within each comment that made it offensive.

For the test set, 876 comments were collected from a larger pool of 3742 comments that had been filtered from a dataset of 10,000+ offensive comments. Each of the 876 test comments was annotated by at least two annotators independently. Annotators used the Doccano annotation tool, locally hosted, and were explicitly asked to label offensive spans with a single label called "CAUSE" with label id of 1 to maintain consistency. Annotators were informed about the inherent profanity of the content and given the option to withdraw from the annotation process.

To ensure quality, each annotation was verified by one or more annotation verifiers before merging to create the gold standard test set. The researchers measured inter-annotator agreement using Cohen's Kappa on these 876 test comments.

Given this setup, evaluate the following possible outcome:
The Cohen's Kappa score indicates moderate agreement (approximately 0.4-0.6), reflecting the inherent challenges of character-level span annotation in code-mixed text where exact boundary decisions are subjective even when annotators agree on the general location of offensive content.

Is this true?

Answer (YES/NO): NO